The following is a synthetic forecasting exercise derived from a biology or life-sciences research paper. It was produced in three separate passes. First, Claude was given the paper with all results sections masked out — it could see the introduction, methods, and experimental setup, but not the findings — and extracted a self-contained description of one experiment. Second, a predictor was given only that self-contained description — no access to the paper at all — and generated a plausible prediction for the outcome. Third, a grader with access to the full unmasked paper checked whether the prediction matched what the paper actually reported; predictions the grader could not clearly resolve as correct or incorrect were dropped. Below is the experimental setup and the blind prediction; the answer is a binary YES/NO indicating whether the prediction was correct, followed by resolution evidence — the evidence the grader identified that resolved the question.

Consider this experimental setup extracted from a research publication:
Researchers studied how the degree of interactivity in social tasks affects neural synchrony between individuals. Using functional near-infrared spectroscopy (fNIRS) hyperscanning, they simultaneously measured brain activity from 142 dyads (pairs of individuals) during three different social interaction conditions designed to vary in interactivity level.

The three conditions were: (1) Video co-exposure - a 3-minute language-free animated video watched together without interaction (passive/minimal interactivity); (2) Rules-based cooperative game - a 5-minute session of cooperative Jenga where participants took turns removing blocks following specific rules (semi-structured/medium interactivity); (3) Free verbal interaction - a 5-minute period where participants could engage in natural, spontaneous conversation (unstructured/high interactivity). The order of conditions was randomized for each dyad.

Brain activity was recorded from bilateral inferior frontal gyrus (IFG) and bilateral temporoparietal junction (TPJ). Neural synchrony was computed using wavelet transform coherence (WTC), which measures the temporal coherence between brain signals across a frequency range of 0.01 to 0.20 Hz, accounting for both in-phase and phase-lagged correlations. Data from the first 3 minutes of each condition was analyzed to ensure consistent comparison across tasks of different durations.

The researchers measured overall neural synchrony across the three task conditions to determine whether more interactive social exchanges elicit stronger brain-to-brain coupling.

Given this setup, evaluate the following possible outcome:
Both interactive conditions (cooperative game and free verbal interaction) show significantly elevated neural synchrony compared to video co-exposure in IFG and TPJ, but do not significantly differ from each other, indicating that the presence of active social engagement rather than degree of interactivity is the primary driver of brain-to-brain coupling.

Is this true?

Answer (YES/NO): NO